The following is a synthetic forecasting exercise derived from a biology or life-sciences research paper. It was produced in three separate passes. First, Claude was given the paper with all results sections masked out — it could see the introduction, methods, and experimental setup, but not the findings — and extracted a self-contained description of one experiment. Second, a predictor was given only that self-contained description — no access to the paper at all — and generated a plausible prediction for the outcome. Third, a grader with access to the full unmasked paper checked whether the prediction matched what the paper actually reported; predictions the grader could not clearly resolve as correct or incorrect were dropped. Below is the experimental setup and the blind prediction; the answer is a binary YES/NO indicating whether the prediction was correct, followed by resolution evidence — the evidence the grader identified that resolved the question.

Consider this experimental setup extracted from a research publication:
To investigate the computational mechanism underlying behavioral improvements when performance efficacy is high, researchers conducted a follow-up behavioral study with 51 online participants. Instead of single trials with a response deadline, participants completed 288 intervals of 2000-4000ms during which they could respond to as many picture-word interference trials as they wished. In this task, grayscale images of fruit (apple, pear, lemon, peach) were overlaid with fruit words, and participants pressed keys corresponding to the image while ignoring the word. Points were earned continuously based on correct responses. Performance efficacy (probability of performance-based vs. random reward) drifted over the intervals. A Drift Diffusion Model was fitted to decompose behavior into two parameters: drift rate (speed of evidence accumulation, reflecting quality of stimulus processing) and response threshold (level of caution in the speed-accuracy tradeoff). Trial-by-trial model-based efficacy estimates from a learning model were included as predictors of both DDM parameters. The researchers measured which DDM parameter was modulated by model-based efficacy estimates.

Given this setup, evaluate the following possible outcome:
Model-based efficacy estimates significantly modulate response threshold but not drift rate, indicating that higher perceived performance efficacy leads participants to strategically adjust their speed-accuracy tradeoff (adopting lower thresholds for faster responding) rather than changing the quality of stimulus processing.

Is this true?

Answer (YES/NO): NO